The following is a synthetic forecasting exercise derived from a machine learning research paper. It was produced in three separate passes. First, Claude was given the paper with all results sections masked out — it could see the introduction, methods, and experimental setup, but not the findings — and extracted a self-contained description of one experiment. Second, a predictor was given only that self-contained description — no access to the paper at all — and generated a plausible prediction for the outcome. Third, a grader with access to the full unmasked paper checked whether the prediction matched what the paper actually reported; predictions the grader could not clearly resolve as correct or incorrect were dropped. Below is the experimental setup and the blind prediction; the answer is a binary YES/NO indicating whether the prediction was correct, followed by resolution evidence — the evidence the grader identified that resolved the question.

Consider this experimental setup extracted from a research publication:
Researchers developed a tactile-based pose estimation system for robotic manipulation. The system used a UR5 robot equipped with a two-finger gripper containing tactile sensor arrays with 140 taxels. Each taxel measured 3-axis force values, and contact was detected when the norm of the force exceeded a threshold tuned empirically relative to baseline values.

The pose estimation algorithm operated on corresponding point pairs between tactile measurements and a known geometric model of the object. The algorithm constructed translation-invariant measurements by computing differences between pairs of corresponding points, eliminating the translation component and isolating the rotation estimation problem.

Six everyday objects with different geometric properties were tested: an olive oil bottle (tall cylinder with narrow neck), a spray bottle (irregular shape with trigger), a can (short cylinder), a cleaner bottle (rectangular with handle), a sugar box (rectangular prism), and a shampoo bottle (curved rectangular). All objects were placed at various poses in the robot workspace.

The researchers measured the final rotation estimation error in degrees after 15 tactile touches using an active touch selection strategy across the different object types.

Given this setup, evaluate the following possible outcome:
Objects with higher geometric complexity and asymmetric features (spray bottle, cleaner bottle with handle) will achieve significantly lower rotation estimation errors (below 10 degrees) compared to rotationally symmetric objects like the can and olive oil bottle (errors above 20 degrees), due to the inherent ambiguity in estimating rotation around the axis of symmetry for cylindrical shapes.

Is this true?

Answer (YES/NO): NO